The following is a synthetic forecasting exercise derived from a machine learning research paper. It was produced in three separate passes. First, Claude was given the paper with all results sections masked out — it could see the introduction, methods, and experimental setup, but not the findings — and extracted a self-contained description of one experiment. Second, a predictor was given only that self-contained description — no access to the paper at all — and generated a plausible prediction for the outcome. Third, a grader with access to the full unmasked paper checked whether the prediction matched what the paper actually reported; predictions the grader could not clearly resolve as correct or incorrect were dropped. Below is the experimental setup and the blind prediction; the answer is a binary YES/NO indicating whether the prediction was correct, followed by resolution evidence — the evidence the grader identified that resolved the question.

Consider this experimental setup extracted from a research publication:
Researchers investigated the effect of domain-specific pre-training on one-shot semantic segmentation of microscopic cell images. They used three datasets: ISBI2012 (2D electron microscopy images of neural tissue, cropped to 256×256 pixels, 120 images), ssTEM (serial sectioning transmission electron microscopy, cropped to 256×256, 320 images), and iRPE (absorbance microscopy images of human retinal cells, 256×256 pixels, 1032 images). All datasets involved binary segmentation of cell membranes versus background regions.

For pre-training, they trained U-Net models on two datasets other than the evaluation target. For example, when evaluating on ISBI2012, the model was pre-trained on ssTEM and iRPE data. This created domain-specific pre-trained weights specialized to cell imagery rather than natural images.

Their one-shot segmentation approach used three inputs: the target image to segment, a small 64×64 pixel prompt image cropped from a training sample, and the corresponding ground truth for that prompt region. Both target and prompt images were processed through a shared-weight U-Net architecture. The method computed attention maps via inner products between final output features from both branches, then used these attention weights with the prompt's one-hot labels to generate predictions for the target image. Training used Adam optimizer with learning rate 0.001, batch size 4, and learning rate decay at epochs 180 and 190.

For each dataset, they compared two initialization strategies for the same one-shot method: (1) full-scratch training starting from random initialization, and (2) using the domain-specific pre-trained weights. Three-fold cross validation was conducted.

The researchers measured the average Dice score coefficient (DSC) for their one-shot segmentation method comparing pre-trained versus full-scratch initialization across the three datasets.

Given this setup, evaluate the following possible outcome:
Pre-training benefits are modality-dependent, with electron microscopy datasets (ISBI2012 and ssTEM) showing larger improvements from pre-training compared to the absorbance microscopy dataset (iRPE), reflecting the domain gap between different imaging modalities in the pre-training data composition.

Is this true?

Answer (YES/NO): YES